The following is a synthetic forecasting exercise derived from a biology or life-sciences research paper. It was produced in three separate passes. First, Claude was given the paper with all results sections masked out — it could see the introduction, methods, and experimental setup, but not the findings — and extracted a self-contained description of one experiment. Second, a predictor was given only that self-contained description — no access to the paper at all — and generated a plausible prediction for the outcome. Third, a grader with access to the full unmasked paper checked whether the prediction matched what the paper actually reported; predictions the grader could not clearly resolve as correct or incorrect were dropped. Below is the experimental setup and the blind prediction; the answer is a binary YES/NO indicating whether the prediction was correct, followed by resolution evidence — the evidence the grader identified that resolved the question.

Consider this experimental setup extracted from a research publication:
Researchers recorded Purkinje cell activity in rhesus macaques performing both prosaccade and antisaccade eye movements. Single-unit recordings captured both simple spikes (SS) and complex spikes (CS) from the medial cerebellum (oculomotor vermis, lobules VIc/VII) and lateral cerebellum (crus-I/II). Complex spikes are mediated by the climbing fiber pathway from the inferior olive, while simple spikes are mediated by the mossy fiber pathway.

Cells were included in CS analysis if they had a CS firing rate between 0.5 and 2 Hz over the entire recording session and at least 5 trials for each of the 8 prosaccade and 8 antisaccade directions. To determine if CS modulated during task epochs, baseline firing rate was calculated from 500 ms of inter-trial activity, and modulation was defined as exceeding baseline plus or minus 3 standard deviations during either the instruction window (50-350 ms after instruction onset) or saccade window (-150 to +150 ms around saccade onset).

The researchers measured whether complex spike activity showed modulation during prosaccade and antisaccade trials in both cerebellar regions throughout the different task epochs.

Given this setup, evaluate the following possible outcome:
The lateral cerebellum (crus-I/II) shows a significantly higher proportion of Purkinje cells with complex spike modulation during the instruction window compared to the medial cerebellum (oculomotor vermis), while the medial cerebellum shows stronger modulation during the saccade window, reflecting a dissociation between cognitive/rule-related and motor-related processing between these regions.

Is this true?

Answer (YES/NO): NO